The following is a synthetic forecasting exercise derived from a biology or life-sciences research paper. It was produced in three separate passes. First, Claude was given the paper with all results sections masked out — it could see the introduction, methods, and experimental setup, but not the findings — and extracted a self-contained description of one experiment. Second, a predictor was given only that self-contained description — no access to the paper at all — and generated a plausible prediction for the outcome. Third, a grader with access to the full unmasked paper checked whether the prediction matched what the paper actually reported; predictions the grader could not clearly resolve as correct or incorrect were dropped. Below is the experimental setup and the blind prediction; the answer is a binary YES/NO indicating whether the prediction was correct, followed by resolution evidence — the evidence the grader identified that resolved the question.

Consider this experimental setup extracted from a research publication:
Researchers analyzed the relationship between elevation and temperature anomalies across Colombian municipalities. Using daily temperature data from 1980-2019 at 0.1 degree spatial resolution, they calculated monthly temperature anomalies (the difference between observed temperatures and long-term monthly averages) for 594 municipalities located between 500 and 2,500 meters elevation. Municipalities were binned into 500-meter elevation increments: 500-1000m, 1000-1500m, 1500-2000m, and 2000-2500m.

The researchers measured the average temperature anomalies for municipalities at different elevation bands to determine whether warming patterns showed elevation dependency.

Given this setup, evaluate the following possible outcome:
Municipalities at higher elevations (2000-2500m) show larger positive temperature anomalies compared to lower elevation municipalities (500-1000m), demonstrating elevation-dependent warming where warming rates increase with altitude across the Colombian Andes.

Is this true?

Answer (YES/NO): YES